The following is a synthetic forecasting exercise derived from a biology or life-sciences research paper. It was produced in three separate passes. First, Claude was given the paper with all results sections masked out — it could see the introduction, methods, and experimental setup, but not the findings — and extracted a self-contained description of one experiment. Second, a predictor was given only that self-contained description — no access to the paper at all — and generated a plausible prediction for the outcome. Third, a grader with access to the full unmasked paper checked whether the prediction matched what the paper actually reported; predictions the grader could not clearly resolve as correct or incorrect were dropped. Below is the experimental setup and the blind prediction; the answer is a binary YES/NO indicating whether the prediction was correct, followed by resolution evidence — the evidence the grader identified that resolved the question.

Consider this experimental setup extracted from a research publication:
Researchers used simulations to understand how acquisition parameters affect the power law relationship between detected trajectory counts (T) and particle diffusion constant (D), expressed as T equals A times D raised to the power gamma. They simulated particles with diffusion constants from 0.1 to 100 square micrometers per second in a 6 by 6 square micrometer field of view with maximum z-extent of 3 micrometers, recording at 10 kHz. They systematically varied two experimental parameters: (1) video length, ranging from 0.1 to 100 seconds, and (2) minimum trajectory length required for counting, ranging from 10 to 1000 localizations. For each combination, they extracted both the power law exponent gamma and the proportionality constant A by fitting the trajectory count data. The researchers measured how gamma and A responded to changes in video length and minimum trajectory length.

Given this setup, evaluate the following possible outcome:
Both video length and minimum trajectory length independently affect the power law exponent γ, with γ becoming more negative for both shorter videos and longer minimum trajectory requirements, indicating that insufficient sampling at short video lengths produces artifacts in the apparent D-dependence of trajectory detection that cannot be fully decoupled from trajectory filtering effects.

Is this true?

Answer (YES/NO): NO